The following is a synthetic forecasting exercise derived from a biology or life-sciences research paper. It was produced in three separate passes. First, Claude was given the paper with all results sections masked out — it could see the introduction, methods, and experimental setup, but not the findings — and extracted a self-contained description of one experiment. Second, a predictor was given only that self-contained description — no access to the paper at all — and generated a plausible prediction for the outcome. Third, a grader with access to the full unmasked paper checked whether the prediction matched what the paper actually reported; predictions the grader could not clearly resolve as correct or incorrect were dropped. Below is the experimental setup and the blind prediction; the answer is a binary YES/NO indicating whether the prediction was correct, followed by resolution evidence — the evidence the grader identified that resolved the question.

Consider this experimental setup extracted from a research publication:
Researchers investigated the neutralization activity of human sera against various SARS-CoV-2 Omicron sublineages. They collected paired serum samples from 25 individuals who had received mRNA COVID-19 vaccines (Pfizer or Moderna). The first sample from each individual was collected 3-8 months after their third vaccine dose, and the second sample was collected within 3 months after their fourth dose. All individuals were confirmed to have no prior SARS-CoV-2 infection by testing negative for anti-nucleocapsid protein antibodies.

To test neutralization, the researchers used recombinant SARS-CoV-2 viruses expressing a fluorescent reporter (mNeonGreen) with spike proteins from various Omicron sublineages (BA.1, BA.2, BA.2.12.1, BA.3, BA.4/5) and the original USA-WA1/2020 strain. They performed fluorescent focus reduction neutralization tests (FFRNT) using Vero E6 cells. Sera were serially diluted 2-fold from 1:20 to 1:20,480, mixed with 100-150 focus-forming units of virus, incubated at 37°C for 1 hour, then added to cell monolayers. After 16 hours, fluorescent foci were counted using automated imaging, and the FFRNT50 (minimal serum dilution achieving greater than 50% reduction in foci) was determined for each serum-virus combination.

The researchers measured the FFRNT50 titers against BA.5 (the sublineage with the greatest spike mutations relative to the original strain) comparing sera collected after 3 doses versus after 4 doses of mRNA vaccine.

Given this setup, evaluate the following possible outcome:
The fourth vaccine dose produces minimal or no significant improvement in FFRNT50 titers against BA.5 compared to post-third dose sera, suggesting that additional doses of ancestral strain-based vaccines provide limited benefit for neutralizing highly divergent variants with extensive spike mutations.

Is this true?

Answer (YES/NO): NO